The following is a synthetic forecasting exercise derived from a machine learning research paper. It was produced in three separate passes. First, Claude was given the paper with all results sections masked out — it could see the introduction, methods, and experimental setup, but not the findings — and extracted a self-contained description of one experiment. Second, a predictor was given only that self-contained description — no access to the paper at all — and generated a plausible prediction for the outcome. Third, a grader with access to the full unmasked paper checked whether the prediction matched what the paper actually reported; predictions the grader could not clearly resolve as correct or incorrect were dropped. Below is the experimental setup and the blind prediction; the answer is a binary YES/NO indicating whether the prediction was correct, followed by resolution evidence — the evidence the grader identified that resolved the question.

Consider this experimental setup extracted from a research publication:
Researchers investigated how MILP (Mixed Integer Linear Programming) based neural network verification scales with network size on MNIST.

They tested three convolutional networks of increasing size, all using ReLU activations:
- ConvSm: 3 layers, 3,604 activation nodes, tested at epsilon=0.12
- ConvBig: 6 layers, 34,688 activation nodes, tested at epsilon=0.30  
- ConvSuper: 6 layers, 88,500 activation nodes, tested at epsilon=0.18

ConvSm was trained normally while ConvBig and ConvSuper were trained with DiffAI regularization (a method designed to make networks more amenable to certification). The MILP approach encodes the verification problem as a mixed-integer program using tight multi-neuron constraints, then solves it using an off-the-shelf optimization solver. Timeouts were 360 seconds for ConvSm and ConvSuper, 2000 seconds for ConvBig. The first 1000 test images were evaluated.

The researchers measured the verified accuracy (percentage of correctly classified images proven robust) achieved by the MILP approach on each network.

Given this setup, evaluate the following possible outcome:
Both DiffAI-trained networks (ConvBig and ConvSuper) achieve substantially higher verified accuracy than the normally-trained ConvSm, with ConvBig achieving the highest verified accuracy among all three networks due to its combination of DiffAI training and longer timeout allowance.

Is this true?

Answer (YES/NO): NO